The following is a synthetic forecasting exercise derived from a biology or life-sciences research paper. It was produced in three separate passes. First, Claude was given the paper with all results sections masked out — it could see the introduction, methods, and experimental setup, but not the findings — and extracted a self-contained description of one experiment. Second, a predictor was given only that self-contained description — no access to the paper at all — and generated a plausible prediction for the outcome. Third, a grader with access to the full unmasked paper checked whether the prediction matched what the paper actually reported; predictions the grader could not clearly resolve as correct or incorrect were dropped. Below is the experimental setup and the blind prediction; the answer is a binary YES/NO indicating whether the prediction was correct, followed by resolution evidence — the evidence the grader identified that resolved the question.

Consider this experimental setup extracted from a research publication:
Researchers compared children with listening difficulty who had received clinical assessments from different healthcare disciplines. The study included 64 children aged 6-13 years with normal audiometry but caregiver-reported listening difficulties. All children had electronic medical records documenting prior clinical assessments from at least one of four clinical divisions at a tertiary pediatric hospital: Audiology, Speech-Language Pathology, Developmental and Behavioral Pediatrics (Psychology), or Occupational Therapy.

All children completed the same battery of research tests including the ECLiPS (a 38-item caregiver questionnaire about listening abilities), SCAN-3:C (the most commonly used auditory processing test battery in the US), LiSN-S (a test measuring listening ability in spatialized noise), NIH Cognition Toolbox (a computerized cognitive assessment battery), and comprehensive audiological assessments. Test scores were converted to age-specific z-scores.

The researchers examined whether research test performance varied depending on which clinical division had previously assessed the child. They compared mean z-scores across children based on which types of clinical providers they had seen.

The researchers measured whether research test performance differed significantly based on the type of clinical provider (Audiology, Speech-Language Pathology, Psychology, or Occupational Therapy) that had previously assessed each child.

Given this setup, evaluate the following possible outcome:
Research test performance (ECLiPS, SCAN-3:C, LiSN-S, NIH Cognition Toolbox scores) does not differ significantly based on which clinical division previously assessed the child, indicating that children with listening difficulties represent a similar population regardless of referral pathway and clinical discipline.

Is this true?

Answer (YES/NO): NO